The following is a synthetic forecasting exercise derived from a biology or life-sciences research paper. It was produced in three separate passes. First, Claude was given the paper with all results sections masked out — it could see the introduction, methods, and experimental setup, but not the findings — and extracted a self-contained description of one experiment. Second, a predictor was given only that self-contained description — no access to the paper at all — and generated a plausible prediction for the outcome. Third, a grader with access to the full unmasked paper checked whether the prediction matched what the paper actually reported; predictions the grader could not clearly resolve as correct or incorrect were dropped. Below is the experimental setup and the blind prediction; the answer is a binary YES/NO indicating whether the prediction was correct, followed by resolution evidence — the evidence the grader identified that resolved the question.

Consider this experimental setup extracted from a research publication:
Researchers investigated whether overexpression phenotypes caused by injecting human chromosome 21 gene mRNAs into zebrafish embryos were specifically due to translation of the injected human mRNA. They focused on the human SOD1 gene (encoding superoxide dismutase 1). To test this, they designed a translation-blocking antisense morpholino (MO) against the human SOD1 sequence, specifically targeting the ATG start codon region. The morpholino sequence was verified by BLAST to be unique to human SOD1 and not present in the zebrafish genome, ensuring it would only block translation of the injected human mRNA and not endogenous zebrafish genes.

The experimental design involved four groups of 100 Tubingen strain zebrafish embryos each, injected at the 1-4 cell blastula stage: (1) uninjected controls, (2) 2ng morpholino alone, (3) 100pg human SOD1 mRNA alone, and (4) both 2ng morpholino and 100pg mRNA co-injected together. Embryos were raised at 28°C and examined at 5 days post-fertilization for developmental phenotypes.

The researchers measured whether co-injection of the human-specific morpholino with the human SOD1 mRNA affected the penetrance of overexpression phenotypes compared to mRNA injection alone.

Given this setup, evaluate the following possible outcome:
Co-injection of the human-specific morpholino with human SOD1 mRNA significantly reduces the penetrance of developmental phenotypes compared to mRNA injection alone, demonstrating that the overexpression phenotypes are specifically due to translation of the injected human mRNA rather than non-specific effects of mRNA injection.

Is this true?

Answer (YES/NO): YES